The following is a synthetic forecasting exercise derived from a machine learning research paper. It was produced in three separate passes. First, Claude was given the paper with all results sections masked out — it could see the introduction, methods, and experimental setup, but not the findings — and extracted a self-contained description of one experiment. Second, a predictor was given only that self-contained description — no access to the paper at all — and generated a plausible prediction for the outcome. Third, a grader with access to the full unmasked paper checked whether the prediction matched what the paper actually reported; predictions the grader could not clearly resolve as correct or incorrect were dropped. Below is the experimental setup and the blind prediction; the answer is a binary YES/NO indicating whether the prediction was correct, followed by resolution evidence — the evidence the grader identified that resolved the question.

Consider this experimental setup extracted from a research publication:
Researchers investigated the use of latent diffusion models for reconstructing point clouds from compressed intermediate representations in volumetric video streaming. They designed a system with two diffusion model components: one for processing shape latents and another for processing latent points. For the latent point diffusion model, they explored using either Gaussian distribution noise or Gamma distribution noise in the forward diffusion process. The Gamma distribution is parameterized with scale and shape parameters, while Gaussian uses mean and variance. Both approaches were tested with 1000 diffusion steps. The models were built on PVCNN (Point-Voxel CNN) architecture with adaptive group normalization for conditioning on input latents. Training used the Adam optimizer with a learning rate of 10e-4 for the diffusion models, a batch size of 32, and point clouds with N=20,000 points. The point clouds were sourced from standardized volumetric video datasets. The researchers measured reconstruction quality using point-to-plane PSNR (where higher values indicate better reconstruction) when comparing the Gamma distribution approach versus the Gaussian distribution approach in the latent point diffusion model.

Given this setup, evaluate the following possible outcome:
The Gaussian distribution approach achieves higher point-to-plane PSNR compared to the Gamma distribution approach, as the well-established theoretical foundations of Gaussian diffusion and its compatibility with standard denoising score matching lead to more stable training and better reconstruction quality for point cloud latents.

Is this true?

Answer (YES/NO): NO